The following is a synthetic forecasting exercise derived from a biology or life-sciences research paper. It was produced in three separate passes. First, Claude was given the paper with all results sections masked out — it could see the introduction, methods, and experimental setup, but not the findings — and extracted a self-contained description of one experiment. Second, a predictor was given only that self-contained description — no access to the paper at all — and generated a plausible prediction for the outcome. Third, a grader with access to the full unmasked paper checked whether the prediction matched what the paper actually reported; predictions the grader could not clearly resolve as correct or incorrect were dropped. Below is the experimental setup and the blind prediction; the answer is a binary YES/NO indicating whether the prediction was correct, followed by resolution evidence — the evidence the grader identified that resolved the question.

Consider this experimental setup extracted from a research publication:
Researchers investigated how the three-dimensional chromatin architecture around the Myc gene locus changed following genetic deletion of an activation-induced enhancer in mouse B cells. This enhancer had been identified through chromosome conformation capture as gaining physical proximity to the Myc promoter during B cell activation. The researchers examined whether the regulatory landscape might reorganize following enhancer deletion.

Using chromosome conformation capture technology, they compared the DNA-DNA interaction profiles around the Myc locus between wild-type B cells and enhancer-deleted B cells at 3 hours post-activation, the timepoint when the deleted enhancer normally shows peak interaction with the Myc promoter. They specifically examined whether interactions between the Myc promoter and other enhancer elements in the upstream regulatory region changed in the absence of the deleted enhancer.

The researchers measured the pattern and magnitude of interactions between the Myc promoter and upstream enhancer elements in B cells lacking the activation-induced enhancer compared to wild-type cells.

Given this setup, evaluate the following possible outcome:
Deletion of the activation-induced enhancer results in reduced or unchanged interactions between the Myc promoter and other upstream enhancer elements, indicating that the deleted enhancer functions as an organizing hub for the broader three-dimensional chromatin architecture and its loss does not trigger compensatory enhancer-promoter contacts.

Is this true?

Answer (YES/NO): NO